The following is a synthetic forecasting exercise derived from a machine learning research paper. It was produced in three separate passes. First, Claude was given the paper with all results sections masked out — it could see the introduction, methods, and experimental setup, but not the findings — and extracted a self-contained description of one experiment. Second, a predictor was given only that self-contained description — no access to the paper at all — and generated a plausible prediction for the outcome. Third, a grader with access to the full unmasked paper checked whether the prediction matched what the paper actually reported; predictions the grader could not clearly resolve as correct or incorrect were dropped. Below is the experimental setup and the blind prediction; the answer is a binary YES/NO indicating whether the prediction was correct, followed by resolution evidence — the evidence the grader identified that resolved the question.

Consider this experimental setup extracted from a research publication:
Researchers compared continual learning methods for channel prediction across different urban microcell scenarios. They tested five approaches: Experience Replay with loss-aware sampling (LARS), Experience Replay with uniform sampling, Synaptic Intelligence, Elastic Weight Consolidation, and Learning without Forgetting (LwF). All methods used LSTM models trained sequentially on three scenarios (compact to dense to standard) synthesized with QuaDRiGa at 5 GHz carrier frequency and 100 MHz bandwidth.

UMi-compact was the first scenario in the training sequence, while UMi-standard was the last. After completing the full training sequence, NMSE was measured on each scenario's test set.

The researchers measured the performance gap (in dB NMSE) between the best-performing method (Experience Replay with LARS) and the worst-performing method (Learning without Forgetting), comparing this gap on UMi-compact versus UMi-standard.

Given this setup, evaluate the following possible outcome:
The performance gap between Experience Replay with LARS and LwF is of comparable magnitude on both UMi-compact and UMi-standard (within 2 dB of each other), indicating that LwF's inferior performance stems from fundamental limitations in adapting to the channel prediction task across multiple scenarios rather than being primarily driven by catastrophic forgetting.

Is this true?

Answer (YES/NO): YES